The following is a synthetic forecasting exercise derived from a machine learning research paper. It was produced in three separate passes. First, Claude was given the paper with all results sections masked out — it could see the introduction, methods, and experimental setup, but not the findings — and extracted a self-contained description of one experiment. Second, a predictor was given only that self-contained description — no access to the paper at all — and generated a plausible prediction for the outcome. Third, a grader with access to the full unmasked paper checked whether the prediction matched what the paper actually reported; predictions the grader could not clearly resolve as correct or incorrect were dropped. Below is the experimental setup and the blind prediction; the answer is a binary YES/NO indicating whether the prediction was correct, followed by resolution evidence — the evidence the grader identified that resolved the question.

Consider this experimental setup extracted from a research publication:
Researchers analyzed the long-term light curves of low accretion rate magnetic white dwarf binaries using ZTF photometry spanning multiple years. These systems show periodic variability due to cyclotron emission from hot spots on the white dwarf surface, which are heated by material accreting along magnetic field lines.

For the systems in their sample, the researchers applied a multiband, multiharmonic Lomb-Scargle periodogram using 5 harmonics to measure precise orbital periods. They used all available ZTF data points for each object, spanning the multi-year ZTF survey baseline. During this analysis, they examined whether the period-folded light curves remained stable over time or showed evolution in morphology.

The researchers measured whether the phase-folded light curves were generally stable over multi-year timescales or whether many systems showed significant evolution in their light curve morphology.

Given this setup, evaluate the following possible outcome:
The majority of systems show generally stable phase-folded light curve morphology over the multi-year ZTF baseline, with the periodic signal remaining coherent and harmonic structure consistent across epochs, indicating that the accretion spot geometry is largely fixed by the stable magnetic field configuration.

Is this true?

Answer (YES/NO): YES